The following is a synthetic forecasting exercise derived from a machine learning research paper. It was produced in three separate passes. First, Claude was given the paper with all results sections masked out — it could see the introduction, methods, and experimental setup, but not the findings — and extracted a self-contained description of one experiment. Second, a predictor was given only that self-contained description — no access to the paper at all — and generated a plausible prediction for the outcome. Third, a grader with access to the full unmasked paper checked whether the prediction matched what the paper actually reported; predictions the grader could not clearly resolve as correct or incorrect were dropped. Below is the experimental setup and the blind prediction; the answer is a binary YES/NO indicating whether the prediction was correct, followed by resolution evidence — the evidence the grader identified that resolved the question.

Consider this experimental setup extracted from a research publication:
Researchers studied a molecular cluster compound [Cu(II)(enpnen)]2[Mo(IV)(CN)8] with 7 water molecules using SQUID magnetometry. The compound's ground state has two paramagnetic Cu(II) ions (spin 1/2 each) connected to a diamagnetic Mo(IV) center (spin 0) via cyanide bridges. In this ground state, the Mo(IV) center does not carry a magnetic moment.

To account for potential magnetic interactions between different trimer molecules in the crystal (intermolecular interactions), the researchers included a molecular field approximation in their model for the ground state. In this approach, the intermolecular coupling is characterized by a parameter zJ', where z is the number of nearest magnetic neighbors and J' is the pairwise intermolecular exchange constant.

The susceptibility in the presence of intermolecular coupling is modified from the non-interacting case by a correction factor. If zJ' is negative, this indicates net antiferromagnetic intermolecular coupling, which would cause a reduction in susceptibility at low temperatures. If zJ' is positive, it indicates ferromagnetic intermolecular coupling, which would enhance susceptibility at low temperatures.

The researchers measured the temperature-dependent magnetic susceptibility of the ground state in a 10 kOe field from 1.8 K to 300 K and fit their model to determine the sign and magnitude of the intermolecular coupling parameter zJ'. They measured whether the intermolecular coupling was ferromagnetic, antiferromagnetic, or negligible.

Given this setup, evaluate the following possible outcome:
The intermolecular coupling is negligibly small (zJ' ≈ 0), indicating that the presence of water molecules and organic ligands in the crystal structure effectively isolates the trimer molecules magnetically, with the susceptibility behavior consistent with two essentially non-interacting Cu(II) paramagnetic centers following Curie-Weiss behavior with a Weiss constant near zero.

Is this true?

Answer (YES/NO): NO